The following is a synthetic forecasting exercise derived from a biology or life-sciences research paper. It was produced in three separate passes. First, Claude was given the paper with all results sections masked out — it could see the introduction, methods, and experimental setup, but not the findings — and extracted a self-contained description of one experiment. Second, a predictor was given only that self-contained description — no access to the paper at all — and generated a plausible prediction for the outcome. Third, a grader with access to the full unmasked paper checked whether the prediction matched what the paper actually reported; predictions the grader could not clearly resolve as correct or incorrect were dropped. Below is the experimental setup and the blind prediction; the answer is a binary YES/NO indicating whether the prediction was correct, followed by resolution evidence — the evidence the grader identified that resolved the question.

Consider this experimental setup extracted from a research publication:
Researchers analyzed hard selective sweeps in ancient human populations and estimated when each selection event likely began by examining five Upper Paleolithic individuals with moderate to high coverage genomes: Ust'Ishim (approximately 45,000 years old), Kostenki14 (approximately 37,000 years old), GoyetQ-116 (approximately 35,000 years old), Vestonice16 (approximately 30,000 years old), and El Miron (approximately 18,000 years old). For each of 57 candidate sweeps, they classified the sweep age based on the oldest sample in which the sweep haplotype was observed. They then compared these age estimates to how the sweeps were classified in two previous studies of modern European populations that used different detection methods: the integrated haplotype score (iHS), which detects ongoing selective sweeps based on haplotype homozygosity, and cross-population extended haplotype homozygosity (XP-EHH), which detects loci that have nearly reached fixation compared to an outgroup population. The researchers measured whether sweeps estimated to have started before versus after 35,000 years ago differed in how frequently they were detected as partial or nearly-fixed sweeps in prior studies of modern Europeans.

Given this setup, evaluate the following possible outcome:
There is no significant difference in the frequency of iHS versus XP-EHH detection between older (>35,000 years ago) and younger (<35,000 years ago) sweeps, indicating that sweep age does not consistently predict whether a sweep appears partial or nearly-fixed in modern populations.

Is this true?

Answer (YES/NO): NO